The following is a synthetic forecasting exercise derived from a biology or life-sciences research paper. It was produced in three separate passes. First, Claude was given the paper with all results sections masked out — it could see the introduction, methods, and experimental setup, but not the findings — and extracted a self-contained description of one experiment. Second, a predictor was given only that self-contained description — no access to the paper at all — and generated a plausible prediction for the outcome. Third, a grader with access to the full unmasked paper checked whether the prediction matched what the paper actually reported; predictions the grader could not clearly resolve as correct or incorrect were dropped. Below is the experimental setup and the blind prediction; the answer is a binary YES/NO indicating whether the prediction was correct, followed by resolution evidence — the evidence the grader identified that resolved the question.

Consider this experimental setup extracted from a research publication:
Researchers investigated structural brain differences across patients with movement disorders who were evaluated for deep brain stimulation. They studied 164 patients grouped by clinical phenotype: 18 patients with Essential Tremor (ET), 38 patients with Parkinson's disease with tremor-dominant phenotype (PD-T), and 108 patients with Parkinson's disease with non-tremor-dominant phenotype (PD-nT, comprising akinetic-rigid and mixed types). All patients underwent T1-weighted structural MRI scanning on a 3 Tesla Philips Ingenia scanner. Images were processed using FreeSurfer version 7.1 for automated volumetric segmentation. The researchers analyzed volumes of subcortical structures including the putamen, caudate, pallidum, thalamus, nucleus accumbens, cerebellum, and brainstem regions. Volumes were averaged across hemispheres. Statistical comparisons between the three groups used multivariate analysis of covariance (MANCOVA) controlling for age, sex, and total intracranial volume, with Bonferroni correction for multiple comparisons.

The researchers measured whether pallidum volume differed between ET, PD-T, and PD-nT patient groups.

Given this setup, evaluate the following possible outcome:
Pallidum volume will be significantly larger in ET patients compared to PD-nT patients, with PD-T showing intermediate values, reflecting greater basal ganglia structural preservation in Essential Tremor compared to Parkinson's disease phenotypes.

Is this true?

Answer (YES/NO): NO